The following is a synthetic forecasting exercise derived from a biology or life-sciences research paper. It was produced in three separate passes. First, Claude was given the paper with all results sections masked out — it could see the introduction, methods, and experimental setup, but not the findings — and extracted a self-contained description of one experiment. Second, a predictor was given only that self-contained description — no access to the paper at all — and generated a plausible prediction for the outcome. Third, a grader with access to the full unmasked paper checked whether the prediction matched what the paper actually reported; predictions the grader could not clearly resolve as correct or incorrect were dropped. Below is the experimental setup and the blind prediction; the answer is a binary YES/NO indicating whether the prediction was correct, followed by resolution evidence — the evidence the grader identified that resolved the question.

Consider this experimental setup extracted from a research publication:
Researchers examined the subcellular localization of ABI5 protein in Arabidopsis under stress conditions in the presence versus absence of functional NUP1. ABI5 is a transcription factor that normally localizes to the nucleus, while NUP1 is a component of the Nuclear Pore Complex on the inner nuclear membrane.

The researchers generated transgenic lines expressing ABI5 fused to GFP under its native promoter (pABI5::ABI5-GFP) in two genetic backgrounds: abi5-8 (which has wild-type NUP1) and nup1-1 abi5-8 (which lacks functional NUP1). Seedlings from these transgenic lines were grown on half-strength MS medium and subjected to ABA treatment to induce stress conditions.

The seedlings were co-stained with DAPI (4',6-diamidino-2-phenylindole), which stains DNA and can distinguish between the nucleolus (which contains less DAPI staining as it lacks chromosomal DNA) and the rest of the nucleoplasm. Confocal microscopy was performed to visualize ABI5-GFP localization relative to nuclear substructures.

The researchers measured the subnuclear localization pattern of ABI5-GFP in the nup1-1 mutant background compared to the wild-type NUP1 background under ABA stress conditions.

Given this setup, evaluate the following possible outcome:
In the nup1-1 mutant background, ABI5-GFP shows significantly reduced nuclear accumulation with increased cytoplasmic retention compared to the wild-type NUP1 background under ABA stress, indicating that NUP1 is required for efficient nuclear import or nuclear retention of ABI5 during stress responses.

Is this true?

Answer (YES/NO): NO